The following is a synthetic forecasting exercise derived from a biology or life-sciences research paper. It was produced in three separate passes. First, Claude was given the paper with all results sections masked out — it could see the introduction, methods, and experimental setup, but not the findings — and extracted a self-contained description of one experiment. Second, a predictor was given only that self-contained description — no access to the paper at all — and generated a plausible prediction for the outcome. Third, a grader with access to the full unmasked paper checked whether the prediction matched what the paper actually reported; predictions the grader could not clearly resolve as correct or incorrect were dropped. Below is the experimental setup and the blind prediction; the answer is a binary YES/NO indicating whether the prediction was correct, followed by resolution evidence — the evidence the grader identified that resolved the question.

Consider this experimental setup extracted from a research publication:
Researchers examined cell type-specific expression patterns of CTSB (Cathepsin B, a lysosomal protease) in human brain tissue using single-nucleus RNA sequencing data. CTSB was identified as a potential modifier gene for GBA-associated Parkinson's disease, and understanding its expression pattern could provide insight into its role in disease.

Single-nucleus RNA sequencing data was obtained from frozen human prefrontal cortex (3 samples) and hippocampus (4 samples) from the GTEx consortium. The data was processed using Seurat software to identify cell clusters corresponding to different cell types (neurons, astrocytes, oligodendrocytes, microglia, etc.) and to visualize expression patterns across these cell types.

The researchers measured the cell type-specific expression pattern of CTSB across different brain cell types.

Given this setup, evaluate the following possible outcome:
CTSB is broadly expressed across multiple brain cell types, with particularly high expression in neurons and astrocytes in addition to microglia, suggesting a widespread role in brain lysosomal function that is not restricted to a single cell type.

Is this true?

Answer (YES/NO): NO